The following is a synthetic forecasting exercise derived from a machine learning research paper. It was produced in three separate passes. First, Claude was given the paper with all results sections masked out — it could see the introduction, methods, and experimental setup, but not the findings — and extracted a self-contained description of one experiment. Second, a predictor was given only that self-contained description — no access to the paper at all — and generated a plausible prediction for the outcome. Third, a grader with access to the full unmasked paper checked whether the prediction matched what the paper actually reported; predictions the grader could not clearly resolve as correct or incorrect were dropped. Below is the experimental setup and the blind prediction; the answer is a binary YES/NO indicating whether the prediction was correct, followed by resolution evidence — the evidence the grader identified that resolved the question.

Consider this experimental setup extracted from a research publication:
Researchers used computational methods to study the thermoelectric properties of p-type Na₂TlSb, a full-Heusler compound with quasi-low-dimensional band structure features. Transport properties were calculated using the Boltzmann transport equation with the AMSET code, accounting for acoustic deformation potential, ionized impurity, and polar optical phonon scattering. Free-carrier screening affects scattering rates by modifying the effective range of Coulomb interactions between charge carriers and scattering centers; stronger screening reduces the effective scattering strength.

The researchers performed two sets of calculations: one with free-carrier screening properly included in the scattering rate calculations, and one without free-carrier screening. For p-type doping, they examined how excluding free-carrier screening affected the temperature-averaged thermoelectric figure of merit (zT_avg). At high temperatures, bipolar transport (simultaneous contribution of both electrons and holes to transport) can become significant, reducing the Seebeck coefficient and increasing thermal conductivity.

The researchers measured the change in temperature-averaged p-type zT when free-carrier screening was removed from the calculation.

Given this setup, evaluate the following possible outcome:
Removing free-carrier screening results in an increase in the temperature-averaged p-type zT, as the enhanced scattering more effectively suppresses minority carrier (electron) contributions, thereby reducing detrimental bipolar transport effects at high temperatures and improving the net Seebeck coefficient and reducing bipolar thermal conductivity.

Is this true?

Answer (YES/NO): NO